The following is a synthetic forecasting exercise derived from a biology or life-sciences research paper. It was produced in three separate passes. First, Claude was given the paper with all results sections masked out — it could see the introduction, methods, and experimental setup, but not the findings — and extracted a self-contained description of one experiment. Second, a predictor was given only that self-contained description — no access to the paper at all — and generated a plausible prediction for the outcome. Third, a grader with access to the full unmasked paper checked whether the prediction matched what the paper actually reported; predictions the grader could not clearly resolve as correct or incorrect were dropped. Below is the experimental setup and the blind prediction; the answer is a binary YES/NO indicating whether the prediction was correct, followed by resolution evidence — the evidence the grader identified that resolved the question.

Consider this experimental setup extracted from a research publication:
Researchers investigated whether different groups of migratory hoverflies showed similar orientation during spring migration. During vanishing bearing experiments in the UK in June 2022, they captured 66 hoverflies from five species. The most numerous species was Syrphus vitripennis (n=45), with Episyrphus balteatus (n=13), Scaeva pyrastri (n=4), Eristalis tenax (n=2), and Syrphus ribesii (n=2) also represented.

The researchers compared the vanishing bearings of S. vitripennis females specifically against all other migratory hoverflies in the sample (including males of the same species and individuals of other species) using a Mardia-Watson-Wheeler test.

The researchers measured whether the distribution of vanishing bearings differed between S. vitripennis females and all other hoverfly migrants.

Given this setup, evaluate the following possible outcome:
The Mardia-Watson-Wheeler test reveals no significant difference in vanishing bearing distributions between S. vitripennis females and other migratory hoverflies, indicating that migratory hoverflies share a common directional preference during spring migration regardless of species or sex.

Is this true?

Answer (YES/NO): YES